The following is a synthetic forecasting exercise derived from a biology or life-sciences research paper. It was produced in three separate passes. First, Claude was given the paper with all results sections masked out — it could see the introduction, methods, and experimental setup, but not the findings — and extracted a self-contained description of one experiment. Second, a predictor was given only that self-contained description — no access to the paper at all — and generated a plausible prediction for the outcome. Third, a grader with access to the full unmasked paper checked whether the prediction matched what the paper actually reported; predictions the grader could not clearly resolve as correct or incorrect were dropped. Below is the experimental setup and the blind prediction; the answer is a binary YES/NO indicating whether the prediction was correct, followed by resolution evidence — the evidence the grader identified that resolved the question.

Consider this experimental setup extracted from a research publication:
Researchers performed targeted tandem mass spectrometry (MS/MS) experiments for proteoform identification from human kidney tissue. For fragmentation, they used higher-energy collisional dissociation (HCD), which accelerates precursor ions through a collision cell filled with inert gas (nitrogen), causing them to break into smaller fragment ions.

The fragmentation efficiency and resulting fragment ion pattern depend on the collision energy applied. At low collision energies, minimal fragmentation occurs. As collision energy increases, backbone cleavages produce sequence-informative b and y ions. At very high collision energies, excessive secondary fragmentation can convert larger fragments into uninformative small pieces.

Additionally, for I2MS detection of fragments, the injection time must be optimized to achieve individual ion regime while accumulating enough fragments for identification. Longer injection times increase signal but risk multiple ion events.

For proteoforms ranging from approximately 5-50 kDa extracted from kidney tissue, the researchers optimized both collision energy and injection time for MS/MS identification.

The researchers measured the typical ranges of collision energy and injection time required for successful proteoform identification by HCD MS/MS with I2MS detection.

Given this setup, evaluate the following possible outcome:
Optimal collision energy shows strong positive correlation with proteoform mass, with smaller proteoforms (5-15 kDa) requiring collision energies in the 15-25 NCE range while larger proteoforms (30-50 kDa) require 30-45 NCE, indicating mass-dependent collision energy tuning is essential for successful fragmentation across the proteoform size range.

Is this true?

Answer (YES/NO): NO